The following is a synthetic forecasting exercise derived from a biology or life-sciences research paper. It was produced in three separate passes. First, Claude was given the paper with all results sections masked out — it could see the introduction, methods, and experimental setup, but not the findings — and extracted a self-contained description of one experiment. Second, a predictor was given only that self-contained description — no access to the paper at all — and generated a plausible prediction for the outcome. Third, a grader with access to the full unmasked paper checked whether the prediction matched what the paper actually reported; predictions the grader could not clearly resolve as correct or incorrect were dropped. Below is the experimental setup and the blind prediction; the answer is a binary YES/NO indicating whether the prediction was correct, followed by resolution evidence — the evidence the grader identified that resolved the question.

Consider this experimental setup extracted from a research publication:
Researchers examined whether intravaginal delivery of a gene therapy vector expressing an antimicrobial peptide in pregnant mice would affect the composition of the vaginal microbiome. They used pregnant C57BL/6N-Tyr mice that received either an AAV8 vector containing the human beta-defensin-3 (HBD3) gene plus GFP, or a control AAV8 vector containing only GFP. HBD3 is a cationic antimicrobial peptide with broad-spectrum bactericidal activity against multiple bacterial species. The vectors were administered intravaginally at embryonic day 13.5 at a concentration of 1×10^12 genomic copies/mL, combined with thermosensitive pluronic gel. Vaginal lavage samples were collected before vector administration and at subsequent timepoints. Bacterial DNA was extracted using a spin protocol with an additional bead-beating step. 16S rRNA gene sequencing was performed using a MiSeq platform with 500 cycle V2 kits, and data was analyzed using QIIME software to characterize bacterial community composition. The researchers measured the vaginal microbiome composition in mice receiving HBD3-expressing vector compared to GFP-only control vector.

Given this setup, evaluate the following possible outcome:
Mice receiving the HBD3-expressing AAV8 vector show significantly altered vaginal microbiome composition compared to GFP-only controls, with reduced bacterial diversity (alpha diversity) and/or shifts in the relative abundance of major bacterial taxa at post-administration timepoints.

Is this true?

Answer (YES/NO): NO